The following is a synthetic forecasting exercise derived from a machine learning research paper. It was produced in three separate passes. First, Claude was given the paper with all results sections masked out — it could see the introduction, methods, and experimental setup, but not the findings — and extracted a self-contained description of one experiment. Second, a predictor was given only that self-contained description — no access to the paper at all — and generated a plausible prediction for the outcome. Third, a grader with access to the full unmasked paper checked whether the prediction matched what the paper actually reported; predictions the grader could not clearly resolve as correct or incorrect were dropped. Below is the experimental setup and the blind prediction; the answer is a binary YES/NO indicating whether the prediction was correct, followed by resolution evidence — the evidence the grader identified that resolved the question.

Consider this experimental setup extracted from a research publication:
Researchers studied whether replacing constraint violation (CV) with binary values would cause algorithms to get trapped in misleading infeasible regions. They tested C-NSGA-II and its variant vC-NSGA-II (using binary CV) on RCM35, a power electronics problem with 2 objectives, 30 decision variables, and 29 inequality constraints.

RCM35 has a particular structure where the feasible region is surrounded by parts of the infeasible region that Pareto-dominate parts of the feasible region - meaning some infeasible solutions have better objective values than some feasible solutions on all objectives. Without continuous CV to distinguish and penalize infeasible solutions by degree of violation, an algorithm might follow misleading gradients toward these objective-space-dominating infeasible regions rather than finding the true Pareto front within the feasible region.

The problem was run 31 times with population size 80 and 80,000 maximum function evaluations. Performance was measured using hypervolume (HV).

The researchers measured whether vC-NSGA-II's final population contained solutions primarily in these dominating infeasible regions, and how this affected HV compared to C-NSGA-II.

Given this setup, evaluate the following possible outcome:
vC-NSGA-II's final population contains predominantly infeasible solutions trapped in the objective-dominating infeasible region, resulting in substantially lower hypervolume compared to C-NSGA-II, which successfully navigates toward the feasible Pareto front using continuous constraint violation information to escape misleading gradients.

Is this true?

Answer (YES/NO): YES